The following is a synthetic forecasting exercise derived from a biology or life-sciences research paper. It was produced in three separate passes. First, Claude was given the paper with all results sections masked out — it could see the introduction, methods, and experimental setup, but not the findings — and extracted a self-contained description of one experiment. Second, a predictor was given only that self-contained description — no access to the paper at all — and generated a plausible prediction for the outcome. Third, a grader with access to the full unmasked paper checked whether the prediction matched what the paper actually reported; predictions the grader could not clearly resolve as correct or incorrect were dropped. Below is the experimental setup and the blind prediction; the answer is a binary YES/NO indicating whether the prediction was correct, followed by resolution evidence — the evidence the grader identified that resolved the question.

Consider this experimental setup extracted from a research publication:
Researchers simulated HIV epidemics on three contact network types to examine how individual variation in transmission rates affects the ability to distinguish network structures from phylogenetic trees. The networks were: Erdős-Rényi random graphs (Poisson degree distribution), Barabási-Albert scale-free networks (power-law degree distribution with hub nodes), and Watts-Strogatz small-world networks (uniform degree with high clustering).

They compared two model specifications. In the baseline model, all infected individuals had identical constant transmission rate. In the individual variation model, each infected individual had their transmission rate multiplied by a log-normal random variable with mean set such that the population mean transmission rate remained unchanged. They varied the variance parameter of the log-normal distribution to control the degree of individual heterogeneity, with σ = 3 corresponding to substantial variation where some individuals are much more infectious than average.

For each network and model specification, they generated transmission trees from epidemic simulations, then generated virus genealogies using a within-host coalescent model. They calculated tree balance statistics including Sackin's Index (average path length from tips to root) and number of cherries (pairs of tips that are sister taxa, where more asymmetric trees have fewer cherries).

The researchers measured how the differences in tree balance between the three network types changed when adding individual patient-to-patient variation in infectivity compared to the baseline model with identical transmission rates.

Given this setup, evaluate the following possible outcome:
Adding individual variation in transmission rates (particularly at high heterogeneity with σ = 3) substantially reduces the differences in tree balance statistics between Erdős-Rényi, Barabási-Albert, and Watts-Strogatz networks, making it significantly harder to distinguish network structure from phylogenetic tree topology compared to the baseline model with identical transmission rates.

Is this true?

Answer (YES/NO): NO